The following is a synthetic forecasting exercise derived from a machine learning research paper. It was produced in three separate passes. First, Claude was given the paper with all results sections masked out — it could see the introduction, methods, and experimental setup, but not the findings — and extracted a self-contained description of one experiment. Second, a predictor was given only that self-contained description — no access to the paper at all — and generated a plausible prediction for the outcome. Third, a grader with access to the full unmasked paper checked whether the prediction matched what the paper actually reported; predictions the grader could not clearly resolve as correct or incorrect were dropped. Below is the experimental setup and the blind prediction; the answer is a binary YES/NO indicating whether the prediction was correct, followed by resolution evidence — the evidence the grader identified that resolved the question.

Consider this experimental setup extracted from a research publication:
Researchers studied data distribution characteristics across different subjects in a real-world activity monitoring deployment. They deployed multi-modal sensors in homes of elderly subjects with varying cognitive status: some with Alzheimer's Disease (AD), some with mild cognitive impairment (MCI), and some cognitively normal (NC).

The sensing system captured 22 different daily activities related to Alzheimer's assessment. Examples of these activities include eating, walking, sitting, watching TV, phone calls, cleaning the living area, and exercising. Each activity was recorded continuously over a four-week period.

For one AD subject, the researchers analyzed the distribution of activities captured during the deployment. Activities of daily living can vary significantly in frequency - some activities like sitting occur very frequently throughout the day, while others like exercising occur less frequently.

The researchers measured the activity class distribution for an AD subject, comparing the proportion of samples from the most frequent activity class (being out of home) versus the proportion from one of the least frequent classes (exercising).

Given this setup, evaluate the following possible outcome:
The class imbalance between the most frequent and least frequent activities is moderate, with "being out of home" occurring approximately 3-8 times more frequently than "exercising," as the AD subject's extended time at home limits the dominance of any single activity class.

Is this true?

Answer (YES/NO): NO